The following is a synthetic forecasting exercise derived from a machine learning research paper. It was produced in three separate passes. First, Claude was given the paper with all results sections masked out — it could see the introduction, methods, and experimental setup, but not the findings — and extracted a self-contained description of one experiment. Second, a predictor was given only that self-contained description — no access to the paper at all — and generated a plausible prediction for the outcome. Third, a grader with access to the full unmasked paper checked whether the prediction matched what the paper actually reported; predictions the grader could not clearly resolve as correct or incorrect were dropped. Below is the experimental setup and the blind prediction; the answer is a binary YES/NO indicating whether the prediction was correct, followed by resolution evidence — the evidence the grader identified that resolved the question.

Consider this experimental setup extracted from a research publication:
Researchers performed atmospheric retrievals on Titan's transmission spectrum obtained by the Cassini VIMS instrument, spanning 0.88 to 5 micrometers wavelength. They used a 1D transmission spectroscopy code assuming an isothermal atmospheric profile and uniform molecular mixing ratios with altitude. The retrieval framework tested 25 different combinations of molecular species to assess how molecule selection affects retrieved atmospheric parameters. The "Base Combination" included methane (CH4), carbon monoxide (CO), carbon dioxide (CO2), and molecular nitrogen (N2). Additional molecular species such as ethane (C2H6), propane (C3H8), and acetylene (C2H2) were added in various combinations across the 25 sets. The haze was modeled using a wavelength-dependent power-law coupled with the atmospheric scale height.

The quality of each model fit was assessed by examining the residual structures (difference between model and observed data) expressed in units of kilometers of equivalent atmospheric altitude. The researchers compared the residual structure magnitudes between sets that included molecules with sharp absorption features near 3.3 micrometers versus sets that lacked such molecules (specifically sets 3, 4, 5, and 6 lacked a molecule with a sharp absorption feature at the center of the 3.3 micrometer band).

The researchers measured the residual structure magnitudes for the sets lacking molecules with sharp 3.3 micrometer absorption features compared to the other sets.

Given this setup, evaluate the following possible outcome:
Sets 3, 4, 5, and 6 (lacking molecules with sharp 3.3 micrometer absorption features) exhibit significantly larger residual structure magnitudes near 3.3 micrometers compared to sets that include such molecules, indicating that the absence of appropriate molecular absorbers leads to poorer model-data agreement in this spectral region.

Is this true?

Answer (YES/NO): YES